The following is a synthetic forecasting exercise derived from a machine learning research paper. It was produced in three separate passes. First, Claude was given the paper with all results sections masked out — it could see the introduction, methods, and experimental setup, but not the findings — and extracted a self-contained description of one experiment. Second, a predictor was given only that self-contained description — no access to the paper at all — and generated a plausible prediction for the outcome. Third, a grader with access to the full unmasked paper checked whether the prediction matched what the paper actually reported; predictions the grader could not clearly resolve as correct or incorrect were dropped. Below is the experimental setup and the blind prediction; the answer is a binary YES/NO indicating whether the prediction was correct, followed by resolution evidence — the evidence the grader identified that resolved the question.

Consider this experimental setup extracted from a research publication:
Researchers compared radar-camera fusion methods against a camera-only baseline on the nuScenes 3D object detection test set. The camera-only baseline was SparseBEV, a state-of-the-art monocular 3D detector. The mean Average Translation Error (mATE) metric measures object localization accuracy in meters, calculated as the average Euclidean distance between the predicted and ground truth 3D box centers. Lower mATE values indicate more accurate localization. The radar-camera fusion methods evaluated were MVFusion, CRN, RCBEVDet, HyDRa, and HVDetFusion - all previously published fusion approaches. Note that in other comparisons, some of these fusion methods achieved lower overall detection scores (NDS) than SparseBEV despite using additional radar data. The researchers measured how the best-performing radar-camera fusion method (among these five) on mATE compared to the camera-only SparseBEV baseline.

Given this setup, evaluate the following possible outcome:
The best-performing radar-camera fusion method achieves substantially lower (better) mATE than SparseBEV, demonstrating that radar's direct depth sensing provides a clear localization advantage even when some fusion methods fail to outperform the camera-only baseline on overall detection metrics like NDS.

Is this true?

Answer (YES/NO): NO